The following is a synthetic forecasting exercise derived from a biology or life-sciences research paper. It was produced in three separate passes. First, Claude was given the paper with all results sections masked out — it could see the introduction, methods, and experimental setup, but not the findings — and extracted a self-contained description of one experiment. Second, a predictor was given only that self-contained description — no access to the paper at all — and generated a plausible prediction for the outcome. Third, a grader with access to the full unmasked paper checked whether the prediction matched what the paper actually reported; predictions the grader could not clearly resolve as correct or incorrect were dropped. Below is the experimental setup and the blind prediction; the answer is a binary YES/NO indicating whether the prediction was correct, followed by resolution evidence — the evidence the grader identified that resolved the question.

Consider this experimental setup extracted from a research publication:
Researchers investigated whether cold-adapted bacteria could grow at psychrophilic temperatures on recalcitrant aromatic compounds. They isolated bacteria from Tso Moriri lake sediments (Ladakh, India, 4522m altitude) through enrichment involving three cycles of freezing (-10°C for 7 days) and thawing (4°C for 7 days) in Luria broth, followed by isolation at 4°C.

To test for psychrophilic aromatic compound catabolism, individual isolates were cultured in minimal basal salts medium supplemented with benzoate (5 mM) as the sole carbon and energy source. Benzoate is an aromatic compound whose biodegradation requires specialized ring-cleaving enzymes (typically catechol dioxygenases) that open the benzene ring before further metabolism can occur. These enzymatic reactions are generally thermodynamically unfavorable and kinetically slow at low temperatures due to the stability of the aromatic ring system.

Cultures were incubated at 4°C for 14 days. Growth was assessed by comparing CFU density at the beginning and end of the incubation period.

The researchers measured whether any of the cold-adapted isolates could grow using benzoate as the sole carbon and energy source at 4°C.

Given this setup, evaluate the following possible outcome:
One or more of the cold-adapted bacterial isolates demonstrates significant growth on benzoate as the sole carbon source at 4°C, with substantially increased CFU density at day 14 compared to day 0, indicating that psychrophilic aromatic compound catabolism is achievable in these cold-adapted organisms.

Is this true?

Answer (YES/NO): YES